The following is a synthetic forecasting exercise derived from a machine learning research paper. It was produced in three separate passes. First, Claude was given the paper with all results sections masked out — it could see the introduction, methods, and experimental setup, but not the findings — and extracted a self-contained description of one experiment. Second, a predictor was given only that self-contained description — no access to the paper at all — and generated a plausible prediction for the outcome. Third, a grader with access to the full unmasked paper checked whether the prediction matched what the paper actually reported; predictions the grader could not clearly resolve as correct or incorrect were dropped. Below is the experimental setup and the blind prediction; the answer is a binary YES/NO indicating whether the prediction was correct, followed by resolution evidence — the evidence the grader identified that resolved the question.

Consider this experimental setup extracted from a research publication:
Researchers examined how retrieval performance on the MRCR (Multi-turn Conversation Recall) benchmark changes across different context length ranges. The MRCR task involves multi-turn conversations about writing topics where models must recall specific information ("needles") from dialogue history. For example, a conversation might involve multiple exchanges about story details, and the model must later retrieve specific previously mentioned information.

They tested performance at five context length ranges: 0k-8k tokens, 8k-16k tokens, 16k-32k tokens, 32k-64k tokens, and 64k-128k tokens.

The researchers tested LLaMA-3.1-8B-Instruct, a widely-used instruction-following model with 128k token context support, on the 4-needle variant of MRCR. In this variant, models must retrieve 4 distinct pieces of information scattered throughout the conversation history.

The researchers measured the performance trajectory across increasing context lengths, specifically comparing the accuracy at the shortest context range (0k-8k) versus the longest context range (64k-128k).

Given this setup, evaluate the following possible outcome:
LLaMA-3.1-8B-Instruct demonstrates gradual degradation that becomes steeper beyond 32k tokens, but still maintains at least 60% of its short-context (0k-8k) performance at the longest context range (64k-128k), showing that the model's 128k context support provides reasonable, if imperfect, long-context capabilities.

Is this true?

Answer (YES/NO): NO